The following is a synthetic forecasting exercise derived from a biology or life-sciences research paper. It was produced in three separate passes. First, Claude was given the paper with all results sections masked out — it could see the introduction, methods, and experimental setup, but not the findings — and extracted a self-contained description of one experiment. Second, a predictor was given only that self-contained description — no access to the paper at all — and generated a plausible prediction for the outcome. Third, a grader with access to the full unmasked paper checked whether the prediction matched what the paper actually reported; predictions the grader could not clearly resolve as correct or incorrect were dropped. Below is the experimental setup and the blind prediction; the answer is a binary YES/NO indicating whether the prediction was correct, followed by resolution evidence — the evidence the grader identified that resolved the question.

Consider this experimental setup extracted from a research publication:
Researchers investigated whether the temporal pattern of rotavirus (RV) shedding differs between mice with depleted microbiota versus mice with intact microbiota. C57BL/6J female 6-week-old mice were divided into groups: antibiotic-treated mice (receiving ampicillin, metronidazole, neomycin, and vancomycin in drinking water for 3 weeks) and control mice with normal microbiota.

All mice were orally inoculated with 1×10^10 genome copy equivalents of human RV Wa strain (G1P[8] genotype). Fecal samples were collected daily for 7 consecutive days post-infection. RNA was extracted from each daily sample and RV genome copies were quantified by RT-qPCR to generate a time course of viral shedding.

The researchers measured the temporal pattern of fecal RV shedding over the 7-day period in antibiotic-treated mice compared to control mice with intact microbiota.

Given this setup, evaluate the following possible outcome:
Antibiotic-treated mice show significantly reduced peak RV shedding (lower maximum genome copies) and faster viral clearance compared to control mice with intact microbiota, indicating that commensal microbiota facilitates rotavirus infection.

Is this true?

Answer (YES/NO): NO